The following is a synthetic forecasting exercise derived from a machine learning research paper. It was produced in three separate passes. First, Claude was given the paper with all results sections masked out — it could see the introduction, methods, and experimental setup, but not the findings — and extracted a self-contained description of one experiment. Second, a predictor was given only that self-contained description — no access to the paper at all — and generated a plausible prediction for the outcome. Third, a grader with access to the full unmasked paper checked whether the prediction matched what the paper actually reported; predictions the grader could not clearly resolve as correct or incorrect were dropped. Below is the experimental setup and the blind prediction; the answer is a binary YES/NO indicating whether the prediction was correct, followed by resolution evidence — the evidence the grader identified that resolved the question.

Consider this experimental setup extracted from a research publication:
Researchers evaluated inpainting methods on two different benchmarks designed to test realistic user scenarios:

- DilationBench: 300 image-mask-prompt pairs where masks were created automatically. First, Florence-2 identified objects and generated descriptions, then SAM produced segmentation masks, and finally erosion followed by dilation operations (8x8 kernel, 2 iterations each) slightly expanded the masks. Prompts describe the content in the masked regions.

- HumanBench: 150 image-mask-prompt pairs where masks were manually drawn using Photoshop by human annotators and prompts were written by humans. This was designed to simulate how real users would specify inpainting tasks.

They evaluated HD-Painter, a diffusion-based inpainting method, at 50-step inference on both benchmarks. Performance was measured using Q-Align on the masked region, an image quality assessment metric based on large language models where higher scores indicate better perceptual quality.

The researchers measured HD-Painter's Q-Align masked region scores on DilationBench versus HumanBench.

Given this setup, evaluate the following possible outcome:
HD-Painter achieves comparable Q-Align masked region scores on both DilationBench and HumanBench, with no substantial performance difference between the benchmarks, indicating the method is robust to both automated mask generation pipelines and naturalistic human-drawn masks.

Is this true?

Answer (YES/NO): YES